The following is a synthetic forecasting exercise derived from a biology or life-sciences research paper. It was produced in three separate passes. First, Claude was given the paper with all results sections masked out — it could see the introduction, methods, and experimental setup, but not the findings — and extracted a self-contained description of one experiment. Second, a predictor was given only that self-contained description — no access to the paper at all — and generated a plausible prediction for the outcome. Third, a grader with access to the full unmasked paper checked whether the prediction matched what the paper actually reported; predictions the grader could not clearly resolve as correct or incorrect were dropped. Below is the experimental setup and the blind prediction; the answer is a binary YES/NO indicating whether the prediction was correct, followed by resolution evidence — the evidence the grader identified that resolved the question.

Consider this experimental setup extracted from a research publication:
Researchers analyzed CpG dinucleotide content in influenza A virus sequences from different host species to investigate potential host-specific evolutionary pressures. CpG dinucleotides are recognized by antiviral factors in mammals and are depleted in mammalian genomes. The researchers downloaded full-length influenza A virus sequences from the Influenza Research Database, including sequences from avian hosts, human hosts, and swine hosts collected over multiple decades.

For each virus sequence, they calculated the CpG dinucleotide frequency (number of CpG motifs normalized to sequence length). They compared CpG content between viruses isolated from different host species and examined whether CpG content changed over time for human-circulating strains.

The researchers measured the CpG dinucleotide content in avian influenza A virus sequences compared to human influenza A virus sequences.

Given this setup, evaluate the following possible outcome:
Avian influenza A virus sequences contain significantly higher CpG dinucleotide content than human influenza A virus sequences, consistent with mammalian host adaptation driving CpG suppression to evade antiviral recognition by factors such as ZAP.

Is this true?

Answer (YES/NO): YES